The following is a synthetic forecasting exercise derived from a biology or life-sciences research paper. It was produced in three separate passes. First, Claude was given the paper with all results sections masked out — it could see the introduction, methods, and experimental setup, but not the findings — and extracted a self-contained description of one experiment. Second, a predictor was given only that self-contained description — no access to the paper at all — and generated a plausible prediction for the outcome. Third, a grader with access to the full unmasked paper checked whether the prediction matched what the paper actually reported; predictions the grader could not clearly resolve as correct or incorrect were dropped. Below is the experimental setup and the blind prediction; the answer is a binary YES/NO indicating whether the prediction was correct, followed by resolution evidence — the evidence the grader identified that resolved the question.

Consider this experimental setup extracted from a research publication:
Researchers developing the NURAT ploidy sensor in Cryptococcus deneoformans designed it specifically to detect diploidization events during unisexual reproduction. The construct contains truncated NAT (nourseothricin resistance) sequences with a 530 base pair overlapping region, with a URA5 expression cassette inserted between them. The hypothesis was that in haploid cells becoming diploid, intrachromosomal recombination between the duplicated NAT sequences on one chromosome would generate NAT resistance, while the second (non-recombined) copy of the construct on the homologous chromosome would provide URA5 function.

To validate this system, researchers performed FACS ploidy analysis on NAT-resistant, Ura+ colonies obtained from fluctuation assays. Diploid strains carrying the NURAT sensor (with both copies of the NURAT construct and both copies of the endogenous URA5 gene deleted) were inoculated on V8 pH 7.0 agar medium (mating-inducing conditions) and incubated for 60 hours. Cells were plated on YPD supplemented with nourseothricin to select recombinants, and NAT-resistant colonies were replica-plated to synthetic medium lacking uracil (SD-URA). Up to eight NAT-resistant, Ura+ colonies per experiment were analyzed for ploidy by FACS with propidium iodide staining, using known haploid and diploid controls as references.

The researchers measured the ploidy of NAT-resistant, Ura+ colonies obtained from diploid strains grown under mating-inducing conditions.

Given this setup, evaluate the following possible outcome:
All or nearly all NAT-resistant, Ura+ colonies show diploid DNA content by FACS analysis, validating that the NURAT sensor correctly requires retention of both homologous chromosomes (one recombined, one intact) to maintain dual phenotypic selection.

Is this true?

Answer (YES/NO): YES